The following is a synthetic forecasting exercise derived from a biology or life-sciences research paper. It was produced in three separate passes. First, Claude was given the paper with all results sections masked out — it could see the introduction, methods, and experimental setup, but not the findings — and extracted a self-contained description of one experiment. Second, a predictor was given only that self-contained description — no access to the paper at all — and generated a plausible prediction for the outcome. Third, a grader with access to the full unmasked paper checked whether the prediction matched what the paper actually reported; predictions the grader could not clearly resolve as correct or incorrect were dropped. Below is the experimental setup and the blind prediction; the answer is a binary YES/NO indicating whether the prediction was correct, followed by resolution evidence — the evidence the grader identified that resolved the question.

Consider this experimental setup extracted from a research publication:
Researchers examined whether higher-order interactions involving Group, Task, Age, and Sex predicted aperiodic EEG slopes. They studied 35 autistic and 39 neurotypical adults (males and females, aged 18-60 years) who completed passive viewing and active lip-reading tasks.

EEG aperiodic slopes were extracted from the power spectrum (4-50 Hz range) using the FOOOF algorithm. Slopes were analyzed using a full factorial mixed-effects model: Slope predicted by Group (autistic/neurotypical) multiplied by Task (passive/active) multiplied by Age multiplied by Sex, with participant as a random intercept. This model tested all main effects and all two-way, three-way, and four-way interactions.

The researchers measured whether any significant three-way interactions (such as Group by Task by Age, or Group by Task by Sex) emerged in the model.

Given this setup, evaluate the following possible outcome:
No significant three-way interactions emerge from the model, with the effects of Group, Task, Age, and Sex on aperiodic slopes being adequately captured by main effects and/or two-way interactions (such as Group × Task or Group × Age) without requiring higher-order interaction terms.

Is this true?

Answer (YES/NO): NO